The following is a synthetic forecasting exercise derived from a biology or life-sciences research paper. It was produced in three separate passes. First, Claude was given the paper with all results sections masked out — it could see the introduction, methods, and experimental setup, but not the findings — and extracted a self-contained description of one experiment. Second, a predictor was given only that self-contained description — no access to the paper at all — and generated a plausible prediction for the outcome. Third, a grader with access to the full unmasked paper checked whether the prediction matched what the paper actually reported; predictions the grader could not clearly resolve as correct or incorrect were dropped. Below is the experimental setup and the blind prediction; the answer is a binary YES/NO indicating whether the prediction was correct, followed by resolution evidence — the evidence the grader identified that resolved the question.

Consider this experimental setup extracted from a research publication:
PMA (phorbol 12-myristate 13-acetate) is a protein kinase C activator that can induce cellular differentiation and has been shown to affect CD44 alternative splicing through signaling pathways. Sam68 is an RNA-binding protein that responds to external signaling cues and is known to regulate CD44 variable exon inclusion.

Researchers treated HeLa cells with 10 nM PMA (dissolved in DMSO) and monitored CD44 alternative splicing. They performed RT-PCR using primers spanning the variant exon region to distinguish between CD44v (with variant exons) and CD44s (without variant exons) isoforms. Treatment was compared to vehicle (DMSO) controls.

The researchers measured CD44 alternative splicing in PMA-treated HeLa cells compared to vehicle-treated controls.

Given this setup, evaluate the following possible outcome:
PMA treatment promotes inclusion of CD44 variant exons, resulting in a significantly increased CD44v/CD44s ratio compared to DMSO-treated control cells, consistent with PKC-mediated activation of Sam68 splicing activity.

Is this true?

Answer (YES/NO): YES